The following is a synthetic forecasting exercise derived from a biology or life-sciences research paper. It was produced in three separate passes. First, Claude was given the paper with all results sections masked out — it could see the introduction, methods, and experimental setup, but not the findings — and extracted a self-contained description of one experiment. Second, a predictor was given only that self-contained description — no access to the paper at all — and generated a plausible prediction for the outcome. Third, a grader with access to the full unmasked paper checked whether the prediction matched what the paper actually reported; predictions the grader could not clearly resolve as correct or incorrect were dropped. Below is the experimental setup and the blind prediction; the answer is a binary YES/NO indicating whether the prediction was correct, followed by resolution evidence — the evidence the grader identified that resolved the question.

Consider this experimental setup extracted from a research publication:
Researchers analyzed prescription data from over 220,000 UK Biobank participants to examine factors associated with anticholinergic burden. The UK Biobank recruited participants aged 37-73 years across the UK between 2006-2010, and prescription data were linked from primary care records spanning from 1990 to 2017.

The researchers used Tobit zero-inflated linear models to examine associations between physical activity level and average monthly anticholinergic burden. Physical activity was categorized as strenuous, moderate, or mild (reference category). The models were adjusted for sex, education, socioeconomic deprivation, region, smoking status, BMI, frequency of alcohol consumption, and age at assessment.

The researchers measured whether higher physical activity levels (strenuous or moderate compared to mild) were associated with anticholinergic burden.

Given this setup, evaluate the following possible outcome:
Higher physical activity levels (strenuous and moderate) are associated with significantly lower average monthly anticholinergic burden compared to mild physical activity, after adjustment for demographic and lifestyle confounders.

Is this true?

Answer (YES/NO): YES